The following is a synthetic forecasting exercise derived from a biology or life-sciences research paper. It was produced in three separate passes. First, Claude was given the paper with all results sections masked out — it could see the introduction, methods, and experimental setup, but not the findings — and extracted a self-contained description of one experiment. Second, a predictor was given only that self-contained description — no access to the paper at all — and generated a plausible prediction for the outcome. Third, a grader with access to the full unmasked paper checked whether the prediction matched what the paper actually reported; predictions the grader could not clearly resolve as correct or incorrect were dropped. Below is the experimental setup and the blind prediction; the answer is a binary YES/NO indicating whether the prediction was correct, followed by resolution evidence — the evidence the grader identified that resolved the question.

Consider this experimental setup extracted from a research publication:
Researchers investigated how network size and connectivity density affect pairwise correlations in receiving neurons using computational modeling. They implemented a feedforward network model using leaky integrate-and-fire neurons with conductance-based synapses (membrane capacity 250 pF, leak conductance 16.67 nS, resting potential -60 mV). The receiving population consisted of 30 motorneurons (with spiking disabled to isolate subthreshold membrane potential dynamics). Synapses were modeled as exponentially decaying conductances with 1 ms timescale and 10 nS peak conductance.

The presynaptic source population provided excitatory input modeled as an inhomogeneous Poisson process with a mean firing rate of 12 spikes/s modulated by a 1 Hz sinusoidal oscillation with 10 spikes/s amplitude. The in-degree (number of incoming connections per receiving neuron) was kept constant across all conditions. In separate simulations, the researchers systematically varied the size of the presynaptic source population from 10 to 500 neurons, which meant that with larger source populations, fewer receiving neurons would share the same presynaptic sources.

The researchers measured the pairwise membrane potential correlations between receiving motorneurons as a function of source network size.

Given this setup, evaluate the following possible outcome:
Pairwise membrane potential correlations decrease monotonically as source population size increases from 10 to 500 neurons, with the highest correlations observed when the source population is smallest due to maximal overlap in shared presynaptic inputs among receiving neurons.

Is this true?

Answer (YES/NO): YES